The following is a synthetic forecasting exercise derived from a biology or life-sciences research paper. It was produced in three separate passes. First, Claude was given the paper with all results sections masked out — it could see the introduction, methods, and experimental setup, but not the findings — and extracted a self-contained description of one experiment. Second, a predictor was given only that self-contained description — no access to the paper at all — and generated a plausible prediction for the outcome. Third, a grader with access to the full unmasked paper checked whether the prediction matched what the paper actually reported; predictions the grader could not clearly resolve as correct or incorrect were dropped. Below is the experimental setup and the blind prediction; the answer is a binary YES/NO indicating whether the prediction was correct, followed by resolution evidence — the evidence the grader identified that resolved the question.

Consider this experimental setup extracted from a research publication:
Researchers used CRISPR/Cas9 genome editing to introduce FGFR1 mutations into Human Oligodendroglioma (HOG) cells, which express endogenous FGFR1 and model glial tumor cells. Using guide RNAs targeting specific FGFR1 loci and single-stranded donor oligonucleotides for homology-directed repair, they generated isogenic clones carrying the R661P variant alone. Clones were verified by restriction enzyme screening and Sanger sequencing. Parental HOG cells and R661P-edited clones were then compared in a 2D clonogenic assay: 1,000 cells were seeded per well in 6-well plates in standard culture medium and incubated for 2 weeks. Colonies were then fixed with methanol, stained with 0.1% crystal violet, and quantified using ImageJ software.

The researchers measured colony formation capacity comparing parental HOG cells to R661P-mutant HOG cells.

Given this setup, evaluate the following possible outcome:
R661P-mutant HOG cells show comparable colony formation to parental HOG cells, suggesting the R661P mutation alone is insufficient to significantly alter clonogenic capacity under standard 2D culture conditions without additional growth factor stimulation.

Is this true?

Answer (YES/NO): NO